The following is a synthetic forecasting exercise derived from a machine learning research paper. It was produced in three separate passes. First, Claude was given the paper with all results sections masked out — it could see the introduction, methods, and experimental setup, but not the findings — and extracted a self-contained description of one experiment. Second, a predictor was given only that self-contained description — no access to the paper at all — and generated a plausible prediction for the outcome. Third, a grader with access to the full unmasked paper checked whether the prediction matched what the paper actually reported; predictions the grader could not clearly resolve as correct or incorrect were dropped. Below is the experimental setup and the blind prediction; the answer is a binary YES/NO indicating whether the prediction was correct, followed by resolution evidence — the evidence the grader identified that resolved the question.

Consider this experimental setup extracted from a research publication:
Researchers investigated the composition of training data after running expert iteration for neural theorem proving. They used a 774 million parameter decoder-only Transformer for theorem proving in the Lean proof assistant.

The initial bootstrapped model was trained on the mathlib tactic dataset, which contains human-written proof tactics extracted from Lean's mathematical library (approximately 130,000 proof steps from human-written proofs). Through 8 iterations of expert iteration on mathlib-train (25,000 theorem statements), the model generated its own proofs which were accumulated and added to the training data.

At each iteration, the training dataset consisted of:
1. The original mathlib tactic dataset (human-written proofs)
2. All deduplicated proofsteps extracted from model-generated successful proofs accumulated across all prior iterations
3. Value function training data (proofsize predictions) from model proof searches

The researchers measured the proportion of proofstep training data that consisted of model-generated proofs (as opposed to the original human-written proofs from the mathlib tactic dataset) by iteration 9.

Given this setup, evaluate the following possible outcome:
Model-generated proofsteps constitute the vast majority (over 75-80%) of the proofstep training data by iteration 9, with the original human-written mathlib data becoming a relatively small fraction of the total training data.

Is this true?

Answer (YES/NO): YES